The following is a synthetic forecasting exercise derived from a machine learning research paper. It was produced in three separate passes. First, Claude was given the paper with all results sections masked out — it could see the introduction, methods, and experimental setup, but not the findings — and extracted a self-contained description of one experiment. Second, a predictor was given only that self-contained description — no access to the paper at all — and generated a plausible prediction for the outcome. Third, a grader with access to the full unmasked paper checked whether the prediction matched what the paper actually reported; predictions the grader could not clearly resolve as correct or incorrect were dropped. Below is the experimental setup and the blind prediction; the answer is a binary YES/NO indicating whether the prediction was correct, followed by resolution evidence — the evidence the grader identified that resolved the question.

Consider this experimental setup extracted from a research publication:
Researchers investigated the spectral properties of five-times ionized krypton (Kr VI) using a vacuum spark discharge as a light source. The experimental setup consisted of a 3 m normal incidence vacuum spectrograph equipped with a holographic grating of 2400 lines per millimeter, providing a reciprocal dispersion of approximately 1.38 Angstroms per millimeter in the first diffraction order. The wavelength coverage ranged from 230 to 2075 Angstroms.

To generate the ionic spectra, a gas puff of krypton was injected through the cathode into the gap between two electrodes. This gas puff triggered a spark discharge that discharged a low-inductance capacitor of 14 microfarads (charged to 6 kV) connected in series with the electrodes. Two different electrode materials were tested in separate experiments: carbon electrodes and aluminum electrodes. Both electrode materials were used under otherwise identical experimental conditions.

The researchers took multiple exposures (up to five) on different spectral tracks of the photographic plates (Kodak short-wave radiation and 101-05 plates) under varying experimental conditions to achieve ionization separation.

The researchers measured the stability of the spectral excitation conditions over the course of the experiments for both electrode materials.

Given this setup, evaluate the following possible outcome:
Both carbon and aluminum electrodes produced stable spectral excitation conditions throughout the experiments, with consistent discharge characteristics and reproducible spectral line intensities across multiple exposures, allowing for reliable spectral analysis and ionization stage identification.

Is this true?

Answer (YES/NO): NO